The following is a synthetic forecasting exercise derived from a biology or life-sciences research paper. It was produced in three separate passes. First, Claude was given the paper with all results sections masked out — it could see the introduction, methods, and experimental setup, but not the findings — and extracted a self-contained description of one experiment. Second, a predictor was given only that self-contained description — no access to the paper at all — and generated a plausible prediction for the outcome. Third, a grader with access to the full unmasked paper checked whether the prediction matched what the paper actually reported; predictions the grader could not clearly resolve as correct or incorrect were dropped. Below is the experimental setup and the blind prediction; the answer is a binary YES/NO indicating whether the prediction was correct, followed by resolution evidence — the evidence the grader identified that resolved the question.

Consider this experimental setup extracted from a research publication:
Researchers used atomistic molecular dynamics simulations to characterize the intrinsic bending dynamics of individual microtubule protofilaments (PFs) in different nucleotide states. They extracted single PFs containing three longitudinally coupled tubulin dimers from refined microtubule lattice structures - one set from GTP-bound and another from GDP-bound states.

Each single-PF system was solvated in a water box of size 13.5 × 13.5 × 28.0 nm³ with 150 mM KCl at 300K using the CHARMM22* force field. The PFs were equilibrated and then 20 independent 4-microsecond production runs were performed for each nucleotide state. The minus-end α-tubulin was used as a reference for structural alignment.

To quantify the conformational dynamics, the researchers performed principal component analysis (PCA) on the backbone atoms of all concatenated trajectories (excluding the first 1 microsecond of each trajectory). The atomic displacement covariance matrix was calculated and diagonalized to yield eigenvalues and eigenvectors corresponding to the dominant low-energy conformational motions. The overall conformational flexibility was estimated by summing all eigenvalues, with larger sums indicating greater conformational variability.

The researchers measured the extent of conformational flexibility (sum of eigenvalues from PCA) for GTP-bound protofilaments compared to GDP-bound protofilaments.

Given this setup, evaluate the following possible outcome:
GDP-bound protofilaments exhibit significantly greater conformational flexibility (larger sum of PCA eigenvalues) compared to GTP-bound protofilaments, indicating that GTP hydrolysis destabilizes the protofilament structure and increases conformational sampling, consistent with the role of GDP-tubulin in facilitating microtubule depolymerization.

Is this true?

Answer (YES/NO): NO